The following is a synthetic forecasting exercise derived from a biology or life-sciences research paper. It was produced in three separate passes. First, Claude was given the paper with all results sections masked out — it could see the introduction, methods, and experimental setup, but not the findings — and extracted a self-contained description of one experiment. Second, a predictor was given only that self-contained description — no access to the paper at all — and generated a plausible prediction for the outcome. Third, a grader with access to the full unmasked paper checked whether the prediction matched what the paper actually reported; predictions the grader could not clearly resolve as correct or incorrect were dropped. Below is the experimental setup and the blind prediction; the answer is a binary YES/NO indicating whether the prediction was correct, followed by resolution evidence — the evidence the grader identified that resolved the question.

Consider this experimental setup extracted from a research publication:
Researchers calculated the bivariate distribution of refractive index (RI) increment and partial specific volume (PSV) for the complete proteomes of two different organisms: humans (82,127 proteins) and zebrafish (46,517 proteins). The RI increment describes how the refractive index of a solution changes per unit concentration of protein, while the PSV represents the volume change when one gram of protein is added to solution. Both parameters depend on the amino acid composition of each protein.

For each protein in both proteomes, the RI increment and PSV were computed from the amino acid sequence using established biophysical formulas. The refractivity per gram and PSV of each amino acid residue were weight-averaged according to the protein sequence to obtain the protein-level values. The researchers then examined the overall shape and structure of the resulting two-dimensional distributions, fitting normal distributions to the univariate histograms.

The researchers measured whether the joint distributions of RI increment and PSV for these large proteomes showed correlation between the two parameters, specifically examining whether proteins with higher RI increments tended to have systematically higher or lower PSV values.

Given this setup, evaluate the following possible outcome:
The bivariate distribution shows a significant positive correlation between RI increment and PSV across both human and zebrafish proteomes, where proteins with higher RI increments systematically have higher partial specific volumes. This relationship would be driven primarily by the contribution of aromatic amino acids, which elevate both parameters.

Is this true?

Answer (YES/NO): NO